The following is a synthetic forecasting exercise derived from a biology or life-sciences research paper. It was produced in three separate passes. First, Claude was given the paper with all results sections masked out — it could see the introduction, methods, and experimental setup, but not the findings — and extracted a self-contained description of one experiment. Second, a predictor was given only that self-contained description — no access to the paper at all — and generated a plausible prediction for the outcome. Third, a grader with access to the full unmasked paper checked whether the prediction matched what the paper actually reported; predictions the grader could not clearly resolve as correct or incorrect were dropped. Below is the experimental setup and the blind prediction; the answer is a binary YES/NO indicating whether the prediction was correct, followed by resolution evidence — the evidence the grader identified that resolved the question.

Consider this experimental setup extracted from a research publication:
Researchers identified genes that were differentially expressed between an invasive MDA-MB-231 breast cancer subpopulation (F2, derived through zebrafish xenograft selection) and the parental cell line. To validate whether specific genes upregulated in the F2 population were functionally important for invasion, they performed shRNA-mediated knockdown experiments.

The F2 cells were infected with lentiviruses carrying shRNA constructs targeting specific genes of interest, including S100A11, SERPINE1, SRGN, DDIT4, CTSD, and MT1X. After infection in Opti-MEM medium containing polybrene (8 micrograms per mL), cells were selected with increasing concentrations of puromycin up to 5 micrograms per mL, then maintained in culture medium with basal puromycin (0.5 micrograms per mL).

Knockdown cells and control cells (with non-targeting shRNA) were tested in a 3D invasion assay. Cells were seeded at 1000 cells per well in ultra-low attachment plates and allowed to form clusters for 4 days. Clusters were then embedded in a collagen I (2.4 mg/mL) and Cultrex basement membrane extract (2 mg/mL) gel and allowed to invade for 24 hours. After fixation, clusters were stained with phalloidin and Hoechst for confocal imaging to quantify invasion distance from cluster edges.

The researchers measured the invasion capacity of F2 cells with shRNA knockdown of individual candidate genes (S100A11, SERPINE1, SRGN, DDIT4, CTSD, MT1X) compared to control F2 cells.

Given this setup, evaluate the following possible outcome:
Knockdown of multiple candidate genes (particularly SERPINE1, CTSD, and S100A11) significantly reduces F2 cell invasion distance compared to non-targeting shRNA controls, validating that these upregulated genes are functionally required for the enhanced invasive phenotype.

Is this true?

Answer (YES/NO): NO